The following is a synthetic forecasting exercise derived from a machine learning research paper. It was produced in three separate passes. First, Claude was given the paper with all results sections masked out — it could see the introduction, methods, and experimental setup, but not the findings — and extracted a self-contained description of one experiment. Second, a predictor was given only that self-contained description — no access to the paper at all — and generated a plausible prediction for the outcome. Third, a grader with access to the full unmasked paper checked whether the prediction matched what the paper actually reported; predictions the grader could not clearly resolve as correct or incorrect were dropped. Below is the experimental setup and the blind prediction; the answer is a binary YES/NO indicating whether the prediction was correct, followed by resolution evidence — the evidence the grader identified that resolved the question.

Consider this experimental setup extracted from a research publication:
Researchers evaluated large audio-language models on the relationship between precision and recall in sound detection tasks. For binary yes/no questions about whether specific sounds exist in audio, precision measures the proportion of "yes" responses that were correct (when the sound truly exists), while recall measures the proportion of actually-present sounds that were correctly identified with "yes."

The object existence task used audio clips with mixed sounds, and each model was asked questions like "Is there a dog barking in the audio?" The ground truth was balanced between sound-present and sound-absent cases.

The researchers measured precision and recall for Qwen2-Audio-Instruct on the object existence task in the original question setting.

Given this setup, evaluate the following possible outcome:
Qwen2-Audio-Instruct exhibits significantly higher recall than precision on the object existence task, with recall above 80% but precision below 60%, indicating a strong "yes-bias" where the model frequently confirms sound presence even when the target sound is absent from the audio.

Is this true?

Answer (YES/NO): NO